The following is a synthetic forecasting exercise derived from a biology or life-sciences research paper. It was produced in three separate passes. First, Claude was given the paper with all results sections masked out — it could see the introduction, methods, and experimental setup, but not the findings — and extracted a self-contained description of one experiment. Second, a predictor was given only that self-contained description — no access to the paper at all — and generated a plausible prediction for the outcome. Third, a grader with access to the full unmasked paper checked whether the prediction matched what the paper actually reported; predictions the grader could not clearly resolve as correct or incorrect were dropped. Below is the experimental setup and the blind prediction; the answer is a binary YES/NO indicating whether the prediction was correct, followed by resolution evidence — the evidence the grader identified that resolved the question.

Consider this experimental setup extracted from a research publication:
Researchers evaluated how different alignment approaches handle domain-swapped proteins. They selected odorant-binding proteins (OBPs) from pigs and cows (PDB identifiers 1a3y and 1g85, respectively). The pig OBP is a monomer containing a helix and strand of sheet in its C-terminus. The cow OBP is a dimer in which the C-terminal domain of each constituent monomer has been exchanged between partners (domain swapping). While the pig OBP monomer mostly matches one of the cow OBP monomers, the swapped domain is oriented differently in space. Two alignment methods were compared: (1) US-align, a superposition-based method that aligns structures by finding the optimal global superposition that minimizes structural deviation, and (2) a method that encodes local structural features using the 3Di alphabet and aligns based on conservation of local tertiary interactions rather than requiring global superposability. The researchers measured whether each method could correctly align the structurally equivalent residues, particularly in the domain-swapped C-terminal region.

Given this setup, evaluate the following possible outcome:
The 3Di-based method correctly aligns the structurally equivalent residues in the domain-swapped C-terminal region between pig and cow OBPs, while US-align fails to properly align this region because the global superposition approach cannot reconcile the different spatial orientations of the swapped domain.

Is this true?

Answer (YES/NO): YES